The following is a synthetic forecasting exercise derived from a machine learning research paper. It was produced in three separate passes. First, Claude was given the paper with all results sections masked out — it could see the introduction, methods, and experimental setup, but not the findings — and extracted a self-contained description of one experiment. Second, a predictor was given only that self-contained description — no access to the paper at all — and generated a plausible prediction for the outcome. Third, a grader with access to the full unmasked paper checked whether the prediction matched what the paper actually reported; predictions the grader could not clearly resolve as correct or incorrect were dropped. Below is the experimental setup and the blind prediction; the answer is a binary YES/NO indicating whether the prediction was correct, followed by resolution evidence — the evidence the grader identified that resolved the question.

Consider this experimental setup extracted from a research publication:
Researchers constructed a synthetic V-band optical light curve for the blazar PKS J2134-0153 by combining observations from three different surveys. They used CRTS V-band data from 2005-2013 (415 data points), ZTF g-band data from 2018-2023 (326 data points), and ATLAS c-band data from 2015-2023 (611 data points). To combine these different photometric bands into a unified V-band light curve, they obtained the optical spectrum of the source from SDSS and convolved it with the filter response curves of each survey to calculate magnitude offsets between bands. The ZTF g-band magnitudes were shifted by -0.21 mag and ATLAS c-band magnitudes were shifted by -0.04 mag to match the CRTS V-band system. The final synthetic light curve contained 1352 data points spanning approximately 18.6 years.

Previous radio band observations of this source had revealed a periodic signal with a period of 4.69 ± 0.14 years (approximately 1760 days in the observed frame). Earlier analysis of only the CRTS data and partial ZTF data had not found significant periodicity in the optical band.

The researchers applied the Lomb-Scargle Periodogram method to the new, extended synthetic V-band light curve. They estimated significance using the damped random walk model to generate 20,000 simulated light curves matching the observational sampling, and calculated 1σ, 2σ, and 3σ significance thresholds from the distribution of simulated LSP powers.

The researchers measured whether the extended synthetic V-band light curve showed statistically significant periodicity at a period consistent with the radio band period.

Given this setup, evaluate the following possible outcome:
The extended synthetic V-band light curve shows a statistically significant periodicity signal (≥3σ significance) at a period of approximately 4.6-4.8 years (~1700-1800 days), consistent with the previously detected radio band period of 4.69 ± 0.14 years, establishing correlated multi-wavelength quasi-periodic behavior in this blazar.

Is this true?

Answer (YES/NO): NO